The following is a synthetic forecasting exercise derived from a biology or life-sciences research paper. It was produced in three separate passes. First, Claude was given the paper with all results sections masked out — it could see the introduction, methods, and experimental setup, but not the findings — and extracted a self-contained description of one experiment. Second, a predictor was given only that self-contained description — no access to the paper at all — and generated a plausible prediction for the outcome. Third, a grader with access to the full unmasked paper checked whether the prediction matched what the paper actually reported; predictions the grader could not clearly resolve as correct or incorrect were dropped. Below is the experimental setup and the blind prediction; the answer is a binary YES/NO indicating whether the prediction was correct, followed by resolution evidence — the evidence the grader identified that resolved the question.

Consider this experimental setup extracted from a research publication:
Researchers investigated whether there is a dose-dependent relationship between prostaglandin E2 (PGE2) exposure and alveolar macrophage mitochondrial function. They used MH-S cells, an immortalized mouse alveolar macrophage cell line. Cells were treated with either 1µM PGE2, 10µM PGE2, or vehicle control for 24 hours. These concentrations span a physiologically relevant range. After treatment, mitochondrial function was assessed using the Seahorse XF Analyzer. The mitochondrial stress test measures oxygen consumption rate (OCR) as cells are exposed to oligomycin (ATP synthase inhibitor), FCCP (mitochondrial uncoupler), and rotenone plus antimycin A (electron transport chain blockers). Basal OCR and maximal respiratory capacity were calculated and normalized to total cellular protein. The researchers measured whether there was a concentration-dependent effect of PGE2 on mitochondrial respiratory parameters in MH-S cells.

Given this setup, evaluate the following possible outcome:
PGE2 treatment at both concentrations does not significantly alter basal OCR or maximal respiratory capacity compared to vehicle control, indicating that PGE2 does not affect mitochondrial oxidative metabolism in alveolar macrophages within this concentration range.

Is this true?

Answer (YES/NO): NO